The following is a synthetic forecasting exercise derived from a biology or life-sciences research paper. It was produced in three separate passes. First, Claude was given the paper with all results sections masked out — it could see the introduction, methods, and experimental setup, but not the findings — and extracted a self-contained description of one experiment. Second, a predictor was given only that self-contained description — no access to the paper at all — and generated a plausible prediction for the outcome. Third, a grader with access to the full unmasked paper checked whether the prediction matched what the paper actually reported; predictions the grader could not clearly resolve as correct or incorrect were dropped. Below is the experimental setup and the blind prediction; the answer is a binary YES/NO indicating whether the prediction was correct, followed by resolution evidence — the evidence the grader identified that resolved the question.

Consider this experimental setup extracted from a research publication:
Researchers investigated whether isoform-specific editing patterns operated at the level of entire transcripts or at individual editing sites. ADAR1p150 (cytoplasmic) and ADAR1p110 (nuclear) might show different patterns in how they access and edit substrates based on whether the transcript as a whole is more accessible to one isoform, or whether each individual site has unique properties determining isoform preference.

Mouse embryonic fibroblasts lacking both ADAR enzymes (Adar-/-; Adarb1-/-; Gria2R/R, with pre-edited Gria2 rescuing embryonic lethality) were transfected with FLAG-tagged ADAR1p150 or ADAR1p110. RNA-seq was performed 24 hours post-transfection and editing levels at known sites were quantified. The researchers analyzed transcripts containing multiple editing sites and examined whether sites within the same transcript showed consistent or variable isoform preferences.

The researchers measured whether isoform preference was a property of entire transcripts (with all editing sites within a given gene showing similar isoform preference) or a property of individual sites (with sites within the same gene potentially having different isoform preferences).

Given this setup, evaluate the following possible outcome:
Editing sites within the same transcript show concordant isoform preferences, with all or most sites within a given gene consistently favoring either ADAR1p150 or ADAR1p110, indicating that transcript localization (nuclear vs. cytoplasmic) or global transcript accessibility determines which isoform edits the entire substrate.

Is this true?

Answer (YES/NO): NO